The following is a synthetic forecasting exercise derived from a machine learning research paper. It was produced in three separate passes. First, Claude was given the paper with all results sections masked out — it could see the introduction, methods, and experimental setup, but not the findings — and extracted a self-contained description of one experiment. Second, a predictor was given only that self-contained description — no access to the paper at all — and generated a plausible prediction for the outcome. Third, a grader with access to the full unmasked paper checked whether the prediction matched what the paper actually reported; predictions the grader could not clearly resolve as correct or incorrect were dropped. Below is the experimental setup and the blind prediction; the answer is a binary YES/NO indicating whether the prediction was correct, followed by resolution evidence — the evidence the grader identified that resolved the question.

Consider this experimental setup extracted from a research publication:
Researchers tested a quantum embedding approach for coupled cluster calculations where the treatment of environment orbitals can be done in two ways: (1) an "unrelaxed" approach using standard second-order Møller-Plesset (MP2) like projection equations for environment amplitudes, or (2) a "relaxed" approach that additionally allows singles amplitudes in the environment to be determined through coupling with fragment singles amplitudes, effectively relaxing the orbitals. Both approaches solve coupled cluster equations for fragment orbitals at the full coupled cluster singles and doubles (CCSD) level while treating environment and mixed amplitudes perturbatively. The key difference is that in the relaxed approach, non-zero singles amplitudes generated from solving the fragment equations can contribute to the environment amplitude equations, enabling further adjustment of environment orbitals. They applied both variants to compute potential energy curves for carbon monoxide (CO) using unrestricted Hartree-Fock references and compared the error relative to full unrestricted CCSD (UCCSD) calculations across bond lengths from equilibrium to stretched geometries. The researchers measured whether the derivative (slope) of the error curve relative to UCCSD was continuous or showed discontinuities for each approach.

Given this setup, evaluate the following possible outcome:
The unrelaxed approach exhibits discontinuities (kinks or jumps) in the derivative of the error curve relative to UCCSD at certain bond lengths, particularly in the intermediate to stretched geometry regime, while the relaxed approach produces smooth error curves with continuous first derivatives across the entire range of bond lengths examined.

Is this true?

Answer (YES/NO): NO